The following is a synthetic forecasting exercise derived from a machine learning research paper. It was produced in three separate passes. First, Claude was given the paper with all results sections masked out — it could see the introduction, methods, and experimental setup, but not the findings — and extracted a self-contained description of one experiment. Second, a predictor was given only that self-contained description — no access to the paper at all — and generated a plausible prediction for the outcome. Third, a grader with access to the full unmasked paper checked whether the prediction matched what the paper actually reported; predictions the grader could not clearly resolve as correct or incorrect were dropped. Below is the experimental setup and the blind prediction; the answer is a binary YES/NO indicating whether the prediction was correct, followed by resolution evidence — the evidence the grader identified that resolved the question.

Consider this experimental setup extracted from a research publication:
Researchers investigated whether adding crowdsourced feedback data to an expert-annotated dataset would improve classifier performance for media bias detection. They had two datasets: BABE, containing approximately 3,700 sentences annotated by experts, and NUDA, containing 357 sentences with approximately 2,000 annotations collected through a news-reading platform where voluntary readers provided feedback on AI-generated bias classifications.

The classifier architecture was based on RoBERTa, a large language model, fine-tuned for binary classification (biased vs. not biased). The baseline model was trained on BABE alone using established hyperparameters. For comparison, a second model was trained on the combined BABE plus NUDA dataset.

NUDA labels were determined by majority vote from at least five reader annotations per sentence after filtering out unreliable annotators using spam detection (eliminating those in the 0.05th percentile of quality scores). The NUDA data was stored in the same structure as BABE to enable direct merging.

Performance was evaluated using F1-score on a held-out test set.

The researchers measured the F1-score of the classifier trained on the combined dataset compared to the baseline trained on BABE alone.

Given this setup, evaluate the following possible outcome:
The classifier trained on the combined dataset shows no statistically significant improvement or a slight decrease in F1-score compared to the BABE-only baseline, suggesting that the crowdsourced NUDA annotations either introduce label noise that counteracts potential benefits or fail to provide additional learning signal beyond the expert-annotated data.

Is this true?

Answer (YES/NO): NO